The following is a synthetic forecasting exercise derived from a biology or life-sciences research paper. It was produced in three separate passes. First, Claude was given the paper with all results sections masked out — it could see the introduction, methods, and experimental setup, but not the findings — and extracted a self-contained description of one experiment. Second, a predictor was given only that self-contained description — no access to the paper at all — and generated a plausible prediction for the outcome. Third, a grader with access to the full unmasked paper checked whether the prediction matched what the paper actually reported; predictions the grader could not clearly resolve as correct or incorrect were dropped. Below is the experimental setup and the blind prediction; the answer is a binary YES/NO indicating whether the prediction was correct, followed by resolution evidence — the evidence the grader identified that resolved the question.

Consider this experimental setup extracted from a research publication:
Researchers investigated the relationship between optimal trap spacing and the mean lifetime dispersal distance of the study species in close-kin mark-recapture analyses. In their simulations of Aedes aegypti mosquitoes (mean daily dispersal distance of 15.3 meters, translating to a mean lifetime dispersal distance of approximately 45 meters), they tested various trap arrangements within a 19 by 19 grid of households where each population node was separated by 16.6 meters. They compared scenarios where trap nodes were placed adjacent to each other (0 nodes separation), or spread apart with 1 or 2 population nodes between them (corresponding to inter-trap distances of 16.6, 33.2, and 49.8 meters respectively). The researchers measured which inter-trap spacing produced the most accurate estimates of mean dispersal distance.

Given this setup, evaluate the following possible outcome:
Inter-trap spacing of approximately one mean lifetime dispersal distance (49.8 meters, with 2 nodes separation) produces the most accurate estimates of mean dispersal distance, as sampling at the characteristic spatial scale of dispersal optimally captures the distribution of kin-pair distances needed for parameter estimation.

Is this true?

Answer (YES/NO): YES